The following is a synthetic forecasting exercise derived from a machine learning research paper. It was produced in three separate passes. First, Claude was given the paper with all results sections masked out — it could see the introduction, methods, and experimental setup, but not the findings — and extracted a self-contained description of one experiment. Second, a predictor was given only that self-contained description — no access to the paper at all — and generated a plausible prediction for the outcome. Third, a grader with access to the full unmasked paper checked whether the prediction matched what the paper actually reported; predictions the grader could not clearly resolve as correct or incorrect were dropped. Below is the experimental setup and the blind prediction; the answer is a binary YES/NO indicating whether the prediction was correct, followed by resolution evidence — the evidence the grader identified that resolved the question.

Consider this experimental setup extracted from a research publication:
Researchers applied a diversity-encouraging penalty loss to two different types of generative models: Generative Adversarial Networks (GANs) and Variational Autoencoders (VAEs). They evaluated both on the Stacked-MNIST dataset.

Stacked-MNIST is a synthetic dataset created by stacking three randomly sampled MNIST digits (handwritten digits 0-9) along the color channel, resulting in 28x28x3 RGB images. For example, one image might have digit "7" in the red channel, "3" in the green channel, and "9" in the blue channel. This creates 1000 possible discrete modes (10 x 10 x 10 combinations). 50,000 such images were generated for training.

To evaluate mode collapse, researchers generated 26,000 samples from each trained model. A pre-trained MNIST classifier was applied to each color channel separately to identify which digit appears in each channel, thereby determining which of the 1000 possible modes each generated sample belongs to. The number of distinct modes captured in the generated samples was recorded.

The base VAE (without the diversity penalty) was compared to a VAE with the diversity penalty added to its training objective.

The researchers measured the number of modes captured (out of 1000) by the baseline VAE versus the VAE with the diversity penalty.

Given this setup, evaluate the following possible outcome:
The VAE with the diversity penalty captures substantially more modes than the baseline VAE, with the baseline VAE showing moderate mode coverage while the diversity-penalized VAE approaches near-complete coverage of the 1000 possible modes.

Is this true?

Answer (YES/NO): NO